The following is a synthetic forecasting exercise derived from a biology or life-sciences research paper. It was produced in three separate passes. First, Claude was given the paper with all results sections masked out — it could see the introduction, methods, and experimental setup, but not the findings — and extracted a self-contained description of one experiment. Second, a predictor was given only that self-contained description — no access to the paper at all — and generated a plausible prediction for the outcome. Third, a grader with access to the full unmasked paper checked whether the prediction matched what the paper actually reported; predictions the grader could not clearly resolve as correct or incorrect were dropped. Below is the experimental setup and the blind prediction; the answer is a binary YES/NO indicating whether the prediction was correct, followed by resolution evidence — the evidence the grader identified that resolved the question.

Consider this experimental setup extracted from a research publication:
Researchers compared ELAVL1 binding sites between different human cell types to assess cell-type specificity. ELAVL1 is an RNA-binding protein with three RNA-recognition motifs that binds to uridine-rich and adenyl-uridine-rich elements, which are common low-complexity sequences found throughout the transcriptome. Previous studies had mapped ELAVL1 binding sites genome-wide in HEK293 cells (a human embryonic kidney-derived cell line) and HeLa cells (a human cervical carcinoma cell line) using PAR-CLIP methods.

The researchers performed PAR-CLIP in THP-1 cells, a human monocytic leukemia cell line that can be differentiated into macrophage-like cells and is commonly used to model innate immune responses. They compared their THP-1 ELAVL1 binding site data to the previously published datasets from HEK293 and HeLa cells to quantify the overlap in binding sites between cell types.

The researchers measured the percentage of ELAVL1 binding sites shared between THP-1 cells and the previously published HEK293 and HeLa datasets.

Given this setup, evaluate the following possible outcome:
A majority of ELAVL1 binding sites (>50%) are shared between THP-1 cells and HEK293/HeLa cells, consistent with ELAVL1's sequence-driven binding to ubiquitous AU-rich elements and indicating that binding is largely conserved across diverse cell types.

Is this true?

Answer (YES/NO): NO